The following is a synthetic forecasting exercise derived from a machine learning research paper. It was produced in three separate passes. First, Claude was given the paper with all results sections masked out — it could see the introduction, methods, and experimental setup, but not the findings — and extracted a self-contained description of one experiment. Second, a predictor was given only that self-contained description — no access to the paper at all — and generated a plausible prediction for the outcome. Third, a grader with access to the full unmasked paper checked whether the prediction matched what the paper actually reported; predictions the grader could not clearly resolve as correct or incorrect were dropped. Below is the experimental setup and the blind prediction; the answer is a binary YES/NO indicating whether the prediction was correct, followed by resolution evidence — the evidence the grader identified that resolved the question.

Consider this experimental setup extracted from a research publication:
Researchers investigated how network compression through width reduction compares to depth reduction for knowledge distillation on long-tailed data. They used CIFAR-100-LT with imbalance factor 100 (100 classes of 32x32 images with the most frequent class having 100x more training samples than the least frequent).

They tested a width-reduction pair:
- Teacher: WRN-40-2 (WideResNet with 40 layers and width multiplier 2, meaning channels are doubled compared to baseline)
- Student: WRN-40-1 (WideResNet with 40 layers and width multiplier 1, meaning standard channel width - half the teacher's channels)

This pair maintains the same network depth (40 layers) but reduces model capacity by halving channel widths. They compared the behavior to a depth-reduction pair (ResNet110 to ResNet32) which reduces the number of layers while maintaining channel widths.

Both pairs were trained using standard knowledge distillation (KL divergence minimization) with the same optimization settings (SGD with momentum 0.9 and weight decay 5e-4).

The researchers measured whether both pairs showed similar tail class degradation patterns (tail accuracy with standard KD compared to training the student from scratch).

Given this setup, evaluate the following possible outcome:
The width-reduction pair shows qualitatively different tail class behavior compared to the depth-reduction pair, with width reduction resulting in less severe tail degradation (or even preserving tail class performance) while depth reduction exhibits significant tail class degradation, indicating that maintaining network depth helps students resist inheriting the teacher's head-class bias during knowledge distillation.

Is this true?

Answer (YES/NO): NO